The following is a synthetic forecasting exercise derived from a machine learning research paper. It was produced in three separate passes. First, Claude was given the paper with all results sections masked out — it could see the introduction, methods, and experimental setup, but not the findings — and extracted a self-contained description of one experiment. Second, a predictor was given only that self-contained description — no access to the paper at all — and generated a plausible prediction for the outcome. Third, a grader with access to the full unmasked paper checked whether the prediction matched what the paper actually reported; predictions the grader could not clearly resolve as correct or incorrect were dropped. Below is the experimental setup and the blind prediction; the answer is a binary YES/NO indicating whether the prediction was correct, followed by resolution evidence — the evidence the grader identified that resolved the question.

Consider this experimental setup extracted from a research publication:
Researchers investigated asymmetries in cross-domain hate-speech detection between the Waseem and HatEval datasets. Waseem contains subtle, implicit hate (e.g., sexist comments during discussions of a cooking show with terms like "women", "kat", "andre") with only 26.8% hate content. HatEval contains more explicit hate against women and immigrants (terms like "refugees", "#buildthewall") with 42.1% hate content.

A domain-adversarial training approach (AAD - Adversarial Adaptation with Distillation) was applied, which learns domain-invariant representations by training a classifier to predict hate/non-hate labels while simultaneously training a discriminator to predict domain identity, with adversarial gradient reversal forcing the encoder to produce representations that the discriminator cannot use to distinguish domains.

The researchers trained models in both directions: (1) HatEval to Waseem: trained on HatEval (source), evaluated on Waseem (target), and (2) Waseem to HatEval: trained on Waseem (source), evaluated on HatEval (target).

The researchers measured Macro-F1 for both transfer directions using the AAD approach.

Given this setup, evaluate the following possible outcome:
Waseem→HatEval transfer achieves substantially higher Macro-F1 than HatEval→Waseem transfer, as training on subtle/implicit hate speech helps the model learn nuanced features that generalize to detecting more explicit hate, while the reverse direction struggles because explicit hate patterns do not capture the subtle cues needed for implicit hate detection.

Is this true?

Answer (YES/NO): NO